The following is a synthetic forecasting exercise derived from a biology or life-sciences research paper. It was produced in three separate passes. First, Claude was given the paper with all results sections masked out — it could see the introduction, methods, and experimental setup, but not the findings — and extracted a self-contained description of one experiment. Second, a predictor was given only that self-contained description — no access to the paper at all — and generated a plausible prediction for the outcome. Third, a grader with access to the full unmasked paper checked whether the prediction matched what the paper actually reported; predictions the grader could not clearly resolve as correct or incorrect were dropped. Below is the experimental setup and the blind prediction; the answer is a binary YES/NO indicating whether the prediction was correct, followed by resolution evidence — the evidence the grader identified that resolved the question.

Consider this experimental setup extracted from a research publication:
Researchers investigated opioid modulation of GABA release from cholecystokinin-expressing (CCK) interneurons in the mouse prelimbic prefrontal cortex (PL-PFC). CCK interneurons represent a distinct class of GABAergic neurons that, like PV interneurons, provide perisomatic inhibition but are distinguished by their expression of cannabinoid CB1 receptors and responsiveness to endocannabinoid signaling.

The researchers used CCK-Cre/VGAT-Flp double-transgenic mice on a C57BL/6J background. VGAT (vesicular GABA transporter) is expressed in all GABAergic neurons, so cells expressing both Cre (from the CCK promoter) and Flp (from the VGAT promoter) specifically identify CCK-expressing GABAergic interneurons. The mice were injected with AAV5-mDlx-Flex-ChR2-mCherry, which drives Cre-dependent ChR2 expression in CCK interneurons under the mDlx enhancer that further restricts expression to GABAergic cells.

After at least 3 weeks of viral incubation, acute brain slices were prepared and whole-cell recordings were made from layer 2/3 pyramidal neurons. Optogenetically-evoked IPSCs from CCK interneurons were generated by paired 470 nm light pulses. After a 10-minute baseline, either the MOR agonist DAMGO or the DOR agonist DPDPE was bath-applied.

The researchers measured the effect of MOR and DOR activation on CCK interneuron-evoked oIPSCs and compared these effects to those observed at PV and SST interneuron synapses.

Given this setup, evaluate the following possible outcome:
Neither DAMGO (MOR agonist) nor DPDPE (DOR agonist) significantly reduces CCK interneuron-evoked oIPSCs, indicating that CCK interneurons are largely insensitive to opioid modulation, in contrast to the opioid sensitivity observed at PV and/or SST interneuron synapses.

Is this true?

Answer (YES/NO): NO